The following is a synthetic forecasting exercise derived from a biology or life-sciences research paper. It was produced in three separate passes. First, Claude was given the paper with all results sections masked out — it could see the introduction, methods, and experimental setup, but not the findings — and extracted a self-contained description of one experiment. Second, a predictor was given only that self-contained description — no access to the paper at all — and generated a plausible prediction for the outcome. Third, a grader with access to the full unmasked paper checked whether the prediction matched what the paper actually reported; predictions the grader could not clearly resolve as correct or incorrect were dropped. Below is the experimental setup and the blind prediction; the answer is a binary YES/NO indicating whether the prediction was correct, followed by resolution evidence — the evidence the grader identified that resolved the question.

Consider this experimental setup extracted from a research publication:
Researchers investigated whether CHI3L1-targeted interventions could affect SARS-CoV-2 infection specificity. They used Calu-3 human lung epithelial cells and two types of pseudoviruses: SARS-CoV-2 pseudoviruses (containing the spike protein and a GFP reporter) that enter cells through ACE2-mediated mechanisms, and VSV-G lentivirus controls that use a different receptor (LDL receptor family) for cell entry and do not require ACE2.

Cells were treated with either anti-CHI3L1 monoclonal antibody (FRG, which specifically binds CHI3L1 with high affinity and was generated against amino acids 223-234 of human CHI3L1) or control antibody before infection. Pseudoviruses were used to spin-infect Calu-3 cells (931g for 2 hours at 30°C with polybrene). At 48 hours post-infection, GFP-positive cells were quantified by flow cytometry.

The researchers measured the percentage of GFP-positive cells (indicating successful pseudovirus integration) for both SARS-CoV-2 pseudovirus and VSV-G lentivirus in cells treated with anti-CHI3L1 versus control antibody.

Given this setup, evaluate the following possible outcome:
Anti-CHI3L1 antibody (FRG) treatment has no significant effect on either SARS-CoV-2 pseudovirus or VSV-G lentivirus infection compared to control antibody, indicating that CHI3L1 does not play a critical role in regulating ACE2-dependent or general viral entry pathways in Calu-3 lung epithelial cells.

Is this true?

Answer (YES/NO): NO